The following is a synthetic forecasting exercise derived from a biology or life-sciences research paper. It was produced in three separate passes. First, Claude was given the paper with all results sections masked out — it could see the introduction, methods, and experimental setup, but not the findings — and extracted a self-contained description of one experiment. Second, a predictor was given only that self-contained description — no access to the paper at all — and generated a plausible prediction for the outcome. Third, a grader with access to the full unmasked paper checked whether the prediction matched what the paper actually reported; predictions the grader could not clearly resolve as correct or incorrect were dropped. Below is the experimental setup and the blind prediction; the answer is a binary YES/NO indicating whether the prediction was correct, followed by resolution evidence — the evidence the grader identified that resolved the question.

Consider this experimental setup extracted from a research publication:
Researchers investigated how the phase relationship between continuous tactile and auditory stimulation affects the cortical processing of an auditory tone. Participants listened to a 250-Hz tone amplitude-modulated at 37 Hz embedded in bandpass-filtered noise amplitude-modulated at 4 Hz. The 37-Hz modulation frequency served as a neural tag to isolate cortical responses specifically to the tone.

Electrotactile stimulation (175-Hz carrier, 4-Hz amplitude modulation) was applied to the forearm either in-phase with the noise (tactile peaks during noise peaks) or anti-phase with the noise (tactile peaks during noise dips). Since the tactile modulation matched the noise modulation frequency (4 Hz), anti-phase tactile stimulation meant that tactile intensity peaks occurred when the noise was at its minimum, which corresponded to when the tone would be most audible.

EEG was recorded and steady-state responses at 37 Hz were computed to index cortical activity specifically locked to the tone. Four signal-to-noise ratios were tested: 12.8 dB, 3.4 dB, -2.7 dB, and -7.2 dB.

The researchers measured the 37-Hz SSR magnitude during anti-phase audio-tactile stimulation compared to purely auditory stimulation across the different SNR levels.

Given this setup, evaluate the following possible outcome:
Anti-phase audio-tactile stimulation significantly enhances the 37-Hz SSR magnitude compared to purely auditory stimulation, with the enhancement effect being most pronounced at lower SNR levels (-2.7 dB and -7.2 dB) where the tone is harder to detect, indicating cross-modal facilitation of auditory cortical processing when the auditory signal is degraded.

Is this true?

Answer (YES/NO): NO